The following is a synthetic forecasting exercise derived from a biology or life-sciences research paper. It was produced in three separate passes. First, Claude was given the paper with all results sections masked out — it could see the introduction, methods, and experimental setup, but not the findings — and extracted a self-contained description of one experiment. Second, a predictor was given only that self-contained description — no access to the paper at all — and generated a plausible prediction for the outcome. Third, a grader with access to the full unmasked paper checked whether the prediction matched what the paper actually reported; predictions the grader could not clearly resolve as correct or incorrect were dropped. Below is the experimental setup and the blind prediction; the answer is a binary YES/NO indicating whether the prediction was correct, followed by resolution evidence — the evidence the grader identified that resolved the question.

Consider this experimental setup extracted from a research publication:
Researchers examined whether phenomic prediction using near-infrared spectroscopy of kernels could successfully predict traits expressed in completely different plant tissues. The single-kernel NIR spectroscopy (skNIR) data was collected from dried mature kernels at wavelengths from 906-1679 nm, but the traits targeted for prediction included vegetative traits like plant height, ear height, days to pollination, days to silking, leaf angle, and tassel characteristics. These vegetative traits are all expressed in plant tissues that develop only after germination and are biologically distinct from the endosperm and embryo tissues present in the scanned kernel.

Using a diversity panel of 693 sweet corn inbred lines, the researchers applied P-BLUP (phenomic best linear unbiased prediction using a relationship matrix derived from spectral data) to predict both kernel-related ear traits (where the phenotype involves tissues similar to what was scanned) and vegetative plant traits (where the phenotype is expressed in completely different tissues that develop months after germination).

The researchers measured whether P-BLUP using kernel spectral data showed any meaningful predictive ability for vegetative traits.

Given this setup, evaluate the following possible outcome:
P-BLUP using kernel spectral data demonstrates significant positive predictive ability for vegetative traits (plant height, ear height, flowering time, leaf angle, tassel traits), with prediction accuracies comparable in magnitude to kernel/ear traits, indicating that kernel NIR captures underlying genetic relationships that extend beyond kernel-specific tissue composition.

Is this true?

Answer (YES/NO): NO